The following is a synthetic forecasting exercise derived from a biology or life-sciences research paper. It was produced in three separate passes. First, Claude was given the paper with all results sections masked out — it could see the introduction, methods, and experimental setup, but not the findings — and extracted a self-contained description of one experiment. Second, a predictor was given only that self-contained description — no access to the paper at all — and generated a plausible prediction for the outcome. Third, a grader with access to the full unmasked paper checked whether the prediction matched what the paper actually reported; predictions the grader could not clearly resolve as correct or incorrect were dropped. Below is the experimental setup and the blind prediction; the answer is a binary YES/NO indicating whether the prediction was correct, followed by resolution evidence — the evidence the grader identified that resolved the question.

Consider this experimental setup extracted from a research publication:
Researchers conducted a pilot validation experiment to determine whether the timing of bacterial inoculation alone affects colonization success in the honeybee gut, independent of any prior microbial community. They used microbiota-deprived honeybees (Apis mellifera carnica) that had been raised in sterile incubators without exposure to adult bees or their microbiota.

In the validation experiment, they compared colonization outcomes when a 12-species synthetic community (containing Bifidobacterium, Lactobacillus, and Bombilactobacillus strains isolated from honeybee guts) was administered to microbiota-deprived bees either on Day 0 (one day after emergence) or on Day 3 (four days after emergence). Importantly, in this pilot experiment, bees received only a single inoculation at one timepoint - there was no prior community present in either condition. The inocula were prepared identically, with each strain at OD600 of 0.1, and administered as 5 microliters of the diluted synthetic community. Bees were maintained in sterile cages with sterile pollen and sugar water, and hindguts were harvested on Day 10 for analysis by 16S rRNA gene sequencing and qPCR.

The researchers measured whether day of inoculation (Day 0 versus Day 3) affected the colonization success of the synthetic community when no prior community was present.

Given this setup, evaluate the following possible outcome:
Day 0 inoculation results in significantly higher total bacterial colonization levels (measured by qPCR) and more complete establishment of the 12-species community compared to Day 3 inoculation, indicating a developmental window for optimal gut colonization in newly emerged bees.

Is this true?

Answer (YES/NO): NO